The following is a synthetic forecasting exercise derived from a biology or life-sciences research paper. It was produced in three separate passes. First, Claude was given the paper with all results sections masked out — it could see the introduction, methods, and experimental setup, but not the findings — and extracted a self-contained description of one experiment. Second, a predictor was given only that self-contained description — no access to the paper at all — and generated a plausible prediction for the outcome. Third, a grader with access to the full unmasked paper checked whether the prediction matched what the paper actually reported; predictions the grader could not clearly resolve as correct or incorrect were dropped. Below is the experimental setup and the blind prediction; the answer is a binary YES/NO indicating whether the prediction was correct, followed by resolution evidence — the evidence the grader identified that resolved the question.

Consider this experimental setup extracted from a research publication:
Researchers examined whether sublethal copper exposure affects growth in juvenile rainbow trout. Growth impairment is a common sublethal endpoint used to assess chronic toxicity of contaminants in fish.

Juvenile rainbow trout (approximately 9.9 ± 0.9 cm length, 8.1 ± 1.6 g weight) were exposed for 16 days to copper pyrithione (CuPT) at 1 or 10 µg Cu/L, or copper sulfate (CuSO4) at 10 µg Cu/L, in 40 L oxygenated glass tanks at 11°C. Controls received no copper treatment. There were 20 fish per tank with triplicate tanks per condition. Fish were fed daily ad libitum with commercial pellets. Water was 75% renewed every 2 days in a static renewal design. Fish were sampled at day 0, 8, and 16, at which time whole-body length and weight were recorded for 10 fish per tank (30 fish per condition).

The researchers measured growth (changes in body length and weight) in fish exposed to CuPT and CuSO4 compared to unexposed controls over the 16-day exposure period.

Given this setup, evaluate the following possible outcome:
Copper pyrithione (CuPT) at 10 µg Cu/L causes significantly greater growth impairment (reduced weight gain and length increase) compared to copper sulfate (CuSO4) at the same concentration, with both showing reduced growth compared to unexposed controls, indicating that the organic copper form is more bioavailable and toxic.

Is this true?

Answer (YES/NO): NO